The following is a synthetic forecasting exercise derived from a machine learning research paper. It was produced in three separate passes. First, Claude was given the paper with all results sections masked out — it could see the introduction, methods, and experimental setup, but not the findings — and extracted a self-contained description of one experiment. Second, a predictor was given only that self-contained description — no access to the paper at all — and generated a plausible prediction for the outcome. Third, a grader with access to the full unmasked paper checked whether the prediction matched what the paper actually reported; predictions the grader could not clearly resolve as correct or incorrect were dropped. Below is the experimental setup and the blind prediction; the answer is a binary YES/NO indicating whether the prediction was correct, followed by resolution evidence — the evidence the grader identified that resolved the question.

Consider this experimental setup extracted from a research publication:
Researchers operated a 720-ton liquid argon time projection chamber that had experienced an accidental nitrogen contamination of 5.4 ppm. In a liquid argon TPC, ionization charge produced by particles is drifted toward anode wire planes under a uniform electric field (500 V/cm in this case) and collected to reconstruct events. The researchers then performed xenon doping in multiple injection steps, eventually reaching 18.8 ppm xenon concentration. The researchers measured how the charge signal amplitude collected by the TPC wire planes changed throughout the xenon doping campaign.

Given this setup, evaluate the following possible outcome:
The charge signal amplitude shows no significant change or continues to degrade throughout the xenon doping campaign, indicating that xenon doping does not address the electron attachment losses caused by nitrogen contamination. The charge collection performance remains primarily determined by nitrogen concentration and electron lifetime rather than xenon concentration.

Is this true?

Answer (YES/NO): YES